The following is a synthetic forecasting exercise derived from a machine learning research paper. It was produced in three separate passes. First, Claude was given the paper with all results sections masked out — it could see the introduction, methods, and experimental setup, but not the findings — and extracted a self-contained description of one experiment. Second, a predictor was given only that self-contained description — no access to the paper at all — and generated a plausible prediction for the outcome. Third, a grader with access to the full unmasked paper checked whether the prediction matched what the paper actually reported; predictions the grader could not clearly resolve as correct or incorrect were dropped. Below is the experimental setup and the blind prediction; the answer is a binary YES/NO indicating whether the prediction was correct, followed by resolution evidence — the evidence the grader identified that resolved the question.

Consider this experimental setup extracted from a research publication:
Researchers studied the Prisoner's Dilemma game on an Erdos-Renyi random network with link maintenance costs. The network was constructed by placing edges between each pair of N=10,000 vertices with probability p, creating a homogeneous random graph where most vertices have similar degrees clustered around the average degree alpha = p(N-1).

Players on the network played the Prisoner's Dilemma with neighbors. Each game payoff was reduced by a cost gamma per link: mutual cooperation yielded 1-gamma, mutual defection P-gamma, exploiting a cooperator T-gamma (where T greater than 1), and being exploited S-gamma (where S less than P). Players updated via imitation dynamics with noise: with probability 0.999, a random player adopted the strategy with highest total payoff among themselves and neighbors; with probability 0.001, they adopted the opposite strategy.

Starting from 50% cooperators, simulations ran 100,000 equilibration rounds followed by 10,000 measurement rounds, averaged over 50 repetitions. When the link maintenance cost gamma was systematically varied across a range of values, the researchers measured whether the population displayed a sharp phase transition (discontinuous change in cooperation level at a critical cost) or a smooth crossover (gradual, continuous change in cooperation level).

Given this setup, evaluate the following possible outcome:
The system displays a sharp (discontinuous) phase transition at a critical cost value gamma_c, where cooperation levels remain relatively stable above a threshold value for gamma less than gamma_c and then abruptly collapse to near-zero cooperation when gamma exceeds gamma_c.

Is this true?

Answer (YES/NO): NO